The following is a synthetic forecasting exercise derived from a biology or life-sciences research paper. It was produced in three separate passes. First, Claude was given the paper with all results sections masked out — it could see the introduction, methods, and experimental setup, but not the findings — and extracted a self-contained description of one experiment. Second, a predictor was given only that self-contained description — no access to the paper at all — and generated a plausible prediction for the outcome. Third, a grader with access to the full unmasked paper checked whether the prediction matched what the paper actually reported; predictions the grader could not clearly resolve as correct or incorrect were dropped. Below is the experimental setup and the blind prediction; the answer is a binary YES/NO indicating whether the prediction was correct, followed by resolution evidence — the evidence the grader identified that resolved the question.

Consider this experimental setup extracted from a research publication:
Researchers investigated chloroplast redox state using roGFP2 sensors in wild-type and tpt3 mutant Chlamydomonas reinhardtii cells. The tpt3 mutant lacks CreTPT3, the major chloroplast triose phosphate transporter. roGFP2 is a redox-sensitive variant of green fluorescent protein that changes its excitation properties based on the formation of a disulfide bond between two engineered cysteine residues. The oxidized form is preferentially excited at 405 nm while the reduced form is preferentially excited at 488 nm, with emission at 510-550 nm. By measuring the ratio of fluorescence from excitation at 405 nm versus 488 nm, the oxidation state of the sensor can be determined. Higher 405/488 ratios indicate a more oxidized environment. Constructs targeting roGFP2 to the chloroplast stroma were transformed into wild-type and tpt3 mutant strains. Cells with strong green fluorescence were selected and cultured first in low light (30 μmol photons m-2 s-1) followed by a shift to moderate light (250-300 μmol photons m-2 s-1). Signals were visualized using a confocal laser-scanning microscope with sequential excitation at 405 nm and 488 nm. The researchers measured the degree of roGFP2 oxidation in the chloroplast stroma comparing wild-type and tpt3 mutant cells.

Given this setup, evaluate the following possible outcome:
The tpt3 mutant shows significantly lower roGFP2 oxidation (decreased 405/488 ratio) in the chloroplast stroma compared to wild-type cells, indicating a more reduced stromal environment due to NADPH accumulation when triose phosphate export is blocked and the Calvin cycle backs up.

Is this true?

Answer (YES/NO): NO